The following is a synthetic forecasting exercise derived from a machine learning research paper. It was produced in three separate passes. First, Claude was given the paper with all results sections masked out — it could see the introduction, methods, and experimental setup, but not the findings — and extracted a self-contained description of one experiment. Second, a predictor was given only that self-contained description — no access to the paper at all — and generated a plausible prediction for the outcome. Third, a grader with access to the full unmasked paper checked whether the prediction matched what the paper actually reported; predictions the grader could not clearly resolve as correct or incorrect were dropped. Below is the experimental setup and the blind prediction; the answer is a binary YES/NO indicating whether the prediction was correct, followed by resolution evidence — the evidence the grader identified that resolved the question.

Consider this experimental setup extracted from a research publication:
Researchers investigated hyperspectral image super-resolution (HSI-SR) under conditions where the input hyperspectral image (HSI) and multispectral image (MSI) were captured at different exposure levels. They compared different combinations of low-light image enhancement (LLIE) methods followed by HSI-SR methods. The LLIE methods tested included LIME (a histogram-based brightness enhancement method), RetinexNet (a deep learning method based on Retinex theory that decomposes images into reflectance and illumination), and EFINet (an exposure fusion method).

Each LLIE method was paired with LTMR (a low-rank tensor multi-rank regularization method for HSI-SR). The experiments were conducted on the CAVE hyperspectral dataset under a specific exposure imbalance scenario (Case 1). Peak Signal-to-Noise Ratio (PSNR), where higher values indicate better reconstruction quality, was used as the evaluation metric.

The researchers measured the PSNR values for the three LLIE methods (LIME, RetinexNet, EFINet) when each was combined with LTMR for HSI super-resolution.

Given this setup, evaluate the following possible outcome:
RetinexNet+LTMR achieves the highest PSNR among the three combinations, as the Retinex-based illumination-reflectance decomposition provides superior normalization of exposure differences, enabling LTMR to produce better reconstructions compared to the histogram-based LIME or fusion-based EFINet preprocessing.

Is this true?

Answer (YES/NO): NO